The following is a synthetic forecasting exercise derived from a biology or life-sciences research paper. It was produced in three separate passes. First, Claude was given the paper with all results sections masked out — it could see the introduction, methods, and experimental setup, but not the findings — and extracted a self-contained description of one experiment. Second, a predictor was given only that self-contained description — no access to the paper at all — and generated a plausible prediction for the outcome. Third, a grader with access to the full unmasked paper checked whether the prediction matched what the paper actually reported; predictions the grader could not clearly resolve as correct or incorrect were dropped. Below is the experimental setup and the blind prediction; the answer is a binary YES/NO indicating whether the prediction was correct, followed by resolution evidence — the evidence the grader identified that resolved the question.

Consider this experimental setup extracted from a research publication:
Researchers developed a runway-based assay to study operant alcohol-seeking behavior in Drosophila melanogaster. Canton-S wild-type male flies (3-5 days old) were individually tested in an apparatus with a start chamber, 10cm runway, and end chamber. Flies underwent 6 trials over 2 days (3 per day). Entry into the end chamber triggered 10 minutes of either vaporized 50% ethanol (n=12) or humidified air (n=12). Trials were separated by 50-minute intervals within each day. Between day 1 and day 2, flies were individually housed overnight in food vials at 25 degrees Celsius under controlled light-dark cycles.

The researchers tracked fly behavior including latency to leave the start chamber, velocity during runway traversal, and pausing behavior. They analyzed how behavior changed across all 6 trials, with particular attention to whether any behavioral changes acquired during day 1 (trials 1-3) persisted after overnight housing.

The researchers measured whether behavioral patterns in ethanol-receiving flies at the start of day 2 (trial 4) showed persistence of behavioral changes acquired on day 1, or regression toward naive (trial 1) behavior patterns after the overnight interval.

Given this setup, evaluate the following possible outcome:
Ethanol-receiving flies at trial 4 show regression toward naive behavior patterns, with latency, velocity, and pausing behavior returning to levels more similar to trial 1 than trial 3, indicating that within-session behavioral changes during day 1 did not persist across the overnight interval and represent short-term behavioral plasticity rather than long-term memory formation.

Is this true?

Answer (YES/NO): YES